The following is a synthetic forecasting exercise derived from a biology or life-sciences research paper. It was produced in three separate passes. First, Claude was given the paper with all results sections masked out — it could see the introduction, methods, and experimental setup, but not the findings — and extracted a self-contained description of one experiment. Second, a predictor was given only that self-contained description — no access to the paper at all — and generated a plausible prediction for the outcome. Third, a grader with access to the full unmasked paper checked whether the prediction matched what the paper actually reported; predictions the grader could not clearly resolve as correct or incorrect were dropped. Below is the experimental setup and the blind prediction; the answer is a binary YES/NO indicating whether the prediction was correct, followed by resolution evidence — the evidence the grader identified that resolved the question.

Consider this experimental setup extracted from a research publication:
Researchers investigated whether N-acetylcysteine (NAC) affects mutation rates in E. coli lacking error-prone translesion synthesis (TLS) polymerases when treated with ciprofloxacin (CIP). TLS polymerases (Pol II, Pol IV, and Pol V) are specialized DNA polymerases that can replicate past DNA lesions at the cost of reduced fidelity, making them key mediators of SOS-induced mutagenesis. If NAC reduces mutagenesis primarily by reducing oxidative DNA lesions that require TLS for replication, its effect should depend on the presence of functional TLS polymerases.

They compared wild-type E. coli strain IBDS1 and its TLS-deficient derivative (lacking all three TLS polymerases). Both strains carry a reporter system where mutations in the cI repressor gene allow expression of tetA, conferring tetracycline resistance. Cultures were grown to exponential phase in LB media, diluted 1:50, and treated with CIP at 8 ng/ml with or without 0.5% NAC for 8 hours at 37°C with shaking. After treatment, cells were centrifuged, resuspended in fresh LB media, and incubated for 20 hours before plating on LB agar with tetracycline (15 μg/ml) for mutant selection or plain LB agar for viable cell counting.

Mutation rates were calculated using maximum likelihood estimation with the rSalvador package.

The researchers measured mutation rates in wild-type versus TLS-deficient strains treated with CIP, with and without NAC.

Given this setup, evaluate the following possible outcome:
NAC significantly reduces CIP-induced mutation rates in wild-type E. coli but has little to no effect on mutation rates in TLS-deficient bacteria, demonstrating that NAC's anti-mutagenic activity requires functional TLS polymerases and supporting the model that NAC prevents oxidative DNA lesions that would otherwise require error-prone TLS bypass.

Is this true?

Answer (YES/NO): YES